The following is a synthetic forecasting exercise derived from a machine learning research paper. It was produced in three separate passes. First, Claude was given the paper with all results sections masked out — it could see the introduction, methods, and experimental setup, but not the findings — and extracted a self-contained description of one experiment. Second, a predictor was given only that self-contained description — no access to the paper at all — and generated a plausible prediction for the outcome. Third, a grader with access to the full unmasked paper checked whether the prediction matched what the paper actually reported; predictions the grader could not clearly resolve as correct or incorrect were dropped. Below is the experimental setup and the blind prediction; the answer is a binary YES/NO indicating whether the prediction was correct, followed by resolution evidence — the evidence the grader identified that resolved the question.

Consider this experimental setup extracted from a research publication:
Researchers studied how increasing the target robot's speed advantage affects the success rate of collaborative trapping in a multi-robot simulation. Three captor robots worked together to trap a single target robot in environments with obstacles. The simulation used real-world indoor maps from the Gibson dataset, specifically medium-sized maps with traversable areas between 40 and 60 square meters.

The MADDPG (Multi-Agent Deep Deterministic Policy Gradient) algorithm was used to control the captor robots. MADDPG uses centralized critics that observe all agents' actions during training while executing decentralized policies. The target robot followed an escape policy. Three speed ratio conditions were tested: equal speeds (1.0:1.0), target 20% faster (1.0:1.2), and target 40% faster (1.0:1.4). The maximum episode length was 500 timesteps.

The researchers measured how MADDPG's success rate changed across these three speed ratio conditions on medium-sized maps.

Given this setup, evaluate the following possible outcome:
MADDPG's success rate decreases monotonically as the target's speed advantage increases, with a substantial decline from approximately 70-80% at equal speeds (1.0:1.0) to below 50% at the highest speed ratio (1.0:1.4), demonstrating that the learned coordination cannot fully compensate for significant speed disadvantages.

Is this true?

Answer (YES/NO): NO